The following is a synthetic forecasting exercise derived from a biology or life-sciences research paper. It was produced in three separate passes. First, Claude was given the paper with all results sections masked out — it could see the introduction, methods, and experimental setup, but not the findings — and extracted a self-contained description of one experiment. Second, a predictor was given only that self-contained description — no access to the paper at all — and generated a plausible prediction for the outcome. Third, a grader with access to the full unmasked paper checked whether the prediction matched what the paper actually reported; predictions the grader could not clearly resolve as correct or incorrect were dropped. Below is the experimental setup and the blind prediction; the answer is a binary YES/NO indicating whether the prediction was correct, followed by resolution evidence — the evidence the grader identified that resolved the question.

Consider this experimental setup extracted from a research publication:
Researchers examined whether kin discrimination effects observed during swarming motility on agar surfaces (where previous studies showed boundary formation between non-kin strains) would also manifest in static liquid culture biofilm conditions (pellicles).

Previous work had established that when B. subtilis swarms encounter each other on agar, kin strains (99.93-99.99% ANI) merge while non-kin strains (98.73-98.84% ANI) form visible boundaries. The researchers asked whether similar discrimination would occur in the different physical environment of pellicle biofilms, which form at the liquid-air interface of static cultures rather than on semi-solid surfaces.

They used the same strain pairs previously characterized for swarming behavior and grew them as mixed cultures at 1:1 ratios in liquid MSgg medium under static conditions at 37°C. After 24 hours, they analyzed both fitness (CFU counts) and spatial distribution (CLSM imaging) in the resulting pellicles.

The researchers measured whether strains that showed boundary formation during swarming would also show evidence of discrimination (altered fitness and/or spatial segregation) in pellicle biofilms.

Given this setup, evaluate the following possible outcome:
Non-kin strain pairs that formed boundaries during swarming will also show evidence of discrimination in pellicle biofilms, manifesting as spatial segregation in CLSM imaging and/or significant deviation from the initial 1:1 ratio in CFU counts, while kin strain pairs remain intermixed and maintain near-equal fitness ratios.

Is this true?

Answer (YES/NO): YES